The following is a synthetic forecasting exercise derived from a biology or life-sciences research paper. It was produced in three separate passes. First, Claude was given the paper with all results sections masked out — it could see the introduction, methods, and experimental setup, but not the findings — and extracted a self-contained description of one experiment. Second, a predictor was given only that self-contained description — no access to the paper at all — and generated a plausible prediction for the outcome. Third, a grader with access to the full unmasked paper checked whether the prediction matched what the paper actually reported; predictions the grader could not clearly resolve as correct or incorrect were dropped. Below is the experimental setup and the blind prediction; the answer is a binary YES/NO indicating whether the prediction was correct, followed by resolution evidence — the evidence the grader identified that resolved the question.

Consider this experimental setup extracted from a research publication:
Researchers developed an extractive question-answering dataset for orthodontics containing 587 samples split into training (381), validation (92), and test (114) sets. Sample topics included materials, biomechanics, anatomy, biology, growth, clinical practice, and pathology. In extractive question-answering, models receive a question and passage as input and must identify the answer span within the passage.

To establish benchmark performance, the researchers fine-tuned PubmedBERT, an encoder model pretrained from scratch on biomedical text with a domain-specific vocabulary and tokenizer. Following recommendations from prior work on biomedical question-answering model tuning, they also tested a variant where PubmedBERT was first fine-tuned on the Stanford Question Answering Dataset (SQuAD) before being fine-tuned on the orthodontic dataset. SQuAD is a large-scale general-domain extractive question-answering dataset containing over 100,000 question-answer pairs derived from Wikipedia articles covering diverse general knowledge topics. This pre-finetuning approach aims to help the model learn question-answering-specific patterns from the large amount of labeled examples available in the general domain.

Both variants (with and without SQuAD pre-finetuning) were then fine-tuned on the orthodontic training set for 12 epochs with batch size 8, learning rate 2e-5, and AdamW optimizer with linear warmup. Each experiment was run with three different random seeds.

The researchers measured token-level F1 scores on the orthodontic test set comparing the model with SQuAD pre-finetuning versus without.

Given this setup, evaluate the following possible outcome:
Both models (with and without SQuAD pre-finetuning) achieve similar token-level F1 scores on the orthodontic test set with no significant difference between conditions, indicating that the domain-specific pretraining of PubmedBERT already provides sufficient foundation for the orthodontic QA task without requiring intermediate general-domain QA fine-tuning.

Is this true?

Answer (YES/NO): NO